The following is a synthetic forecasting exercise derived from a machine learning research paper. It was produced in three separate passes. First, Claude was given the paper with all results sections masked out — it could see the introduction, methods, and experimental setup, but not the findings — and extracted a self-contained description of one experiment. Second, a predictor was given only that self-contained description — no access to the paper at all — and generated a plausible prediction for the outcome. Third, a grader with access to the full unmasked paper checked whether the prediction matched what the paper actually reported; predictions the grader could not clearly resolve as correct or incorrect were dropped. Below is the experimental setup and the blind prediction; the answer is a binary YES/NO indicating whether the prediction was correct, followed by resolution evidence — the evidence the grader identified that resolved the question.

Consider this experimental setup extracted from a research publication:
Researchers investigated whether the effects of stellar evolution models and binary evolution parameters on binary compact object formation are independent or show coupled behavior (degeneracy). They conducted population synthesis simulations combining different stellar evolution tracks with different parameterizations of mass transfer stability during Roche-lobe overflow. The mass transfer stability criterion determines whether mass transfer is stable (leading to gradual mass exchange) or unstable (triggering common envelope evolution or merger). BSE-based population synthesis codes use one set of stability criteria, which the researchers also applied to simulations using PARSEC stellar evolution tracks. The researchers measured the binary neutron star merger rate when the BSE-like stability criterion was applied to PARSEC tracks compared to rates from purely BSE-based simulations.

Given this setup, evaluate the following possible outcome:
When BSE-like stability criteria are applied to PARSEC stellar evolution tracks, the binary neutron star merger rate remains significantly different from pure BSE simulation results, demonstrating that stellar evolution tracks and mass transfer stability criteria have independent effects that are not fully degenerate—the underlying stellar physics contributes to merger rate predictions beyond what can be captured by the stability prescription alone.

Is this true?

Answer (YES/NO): YES